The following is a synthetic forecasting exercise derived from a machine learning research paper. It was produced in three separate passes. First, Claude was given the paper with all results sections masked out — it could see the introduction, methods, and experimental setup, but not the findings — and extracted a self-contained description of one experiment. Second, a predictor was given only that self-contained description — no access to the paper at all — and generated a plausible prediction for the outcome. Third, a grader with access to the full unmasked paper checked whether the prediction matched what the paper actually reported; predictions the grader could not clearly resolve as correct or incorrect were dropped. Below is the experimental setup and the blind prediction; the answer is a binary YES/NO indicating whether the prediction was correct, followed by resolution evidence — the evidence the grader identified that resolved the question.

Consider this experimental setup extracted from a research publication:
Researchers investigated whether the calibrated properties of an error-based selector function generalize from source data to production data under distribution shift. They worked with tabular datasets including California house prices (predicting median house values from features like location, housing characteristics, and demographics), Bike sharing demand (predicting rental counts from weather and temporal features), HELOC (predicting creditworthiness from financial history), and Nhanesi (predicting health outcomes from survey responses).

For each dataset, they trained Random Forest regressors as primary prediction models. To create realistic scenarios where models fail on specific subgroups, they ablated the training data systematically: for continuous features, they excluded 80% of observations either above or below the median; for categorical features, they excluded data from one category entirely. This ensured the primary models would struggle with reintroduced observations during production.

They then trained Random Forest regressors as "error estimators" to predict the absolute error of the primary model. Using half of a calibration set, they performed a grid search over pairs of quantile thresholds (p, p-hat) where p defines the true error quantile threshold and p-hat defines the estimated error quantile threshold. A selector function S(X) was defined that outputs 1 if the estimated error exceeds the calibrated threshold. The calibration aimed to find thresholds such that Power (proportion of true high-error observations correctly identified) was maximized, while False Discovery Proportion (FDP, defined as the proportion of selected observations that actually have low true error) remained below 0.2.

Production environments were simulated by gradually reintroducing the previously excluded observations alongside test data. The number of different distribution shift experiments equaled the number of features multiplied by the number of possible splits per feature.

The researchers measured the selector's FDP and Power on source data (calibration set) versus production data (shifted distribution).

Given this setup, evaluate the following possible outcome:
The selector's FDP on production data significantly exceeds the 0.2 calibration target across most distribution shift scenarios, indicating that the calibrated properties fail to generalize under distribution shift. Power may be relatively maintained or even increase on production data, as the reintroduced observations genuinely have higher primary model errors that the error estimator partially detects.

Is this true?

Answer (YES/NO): NO